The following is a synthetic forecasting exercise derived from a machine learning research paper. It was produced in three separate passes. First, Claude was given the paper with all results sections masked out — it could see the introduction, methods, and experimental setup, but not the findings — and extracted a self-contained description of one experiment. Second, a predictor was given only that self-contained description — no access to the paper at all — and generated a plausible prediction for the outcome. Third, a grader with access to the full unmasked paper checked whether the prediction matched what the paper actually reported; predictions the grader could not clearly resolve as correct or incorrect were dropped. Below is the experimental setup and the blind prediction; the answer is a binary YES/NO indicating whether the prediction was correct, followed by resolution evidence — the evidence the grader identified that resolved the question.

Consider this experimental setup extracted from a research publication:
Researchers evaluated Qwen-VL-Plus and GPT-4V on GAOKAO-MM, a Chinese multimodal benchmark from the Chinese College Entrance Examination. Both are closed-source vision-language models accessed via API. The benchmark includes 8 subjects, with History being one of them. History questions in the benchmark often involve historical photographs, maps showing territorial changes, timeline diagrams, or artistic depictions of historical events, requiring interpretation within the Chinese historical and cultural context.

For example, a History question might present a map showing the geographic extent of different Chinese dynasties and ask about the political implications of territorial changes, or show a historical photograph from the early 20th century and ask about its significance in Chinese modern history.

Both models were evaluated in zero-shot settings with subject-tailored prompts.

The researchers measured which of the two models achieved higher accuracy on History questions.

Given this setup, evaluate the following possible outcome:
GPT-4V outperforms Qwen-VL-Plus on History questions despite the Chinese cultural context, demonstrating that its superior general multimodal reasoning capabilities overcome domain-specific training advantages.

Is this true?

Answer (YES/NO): NO